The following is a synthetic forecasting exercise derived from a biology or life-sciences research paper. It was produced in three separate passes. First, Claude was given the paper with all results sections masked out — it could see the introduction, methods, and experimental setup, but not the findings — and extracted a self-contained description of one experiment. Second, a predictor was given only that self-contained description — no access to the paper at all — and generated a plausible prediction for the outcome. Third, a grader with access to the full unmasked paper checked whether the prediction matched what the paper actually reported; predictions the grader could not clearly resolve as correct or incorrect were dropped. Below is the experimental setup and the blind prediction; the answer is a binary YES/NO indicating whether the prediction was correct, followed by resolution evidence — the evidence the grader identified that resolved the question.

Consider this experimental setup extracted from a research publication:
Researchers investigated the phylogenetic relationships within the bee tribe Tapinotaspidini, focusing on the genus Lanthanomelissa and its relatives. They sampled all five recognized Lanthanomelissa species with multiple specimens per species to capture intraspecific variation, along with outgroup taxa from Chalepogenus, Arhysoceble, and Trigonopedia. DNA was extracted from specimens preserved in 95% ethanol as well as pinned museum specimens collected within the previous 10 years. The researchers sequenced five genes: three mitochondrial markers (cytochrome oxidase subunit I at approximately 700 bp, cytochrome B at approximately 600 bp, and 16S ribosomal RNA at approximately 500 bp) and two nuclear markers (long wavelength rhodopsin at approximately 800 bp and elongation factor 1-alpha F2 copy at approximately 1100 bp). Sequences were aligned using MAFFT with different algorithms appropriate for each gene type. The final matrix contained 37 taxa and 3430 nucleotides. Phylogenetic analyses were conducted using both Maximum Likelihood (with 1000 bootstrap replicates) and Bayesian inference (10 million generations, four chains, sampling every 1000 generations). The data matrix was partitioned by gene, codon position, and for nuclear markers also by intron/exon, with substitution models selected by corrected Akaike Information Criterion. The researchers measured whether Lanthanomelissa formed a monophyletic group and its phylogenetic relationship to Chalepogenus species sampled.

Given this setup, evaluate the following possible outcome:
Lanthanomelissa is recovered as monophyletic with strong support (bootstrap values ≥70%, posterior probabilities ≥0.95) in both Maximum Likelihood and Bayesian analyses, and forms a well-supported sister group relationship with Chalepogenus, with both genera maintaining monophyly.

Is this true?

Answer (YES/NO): NO